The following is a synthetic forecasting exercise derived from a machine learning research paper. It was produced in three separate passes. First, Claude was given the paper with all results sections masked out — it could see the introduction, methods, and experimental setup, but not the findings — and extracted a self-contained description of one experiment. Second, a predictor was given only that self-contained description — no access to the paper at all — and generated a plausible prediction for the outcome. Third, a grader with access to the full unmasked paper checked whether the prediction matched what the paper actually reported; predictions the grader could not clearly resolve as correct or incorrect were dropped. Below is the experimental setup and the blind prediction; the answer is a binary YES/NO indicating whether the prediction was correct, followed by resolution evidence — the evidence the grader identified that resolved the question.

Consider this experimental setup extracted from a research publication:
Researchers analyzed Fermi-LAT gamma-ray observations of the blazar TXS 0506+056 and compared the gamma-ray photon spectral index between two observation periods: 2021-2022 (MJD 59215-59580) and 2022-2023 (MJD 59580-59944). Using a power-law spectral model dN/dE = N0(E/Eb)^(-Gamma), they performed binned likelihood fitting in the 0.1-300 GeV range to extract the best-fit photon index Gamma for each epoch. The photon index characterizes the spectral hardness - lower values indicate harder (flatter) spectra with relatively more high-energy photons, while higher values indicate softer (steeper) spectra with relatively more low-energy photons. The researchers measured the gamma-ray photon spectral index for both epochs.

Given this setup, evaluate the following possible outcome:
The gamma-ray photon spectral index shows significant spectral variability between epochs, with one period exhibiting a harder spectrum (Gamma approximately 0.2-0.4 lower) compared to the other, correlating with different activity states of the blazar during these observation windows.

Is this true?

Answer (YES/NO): NO